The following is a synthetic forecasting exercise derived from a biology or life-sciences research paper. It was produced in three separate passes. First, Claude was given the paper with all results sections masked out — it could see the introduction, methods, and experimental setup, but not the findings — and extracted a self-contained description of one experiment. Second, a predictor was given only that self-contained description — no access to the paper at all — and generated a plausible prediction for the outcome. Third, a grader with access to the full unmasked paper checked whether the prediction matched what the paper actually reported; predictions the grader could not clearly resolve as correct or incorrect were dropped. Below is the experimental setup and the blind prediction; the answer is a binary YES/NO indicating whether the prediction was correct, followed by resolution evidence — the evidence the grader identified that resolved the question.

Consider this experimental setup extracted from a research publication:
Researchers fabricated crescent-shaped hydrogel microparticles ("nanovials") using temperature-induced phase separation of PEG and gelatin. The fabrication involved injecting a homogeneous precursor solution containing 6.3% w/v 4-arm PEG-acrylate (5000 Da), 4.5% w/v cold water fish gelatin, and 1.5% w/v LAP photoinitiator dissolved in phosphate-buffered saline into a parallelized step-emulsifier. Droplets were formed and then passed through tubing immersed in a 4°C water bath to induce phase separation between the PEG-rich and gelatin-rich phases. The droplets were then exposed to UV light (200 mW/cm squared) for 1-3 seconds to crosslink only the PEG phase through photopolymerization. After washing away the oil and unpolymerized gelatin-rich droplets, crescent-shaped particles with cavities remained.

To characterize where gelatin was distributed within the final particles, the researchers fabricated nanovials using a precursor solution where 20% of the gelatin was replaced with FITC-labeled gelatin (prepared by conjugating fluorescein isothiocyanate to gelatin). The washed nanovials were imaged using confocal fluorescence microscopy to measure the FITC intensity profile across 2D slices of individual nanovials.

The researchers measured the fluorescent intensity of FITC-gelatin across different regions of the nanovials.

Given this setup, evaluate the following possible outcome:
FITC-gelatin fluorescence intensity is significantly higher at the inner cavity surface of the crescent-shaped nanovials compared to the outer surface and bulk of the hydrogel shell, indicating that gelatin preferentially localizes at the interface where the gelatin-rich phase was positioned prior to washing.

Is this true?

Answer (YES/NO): YES